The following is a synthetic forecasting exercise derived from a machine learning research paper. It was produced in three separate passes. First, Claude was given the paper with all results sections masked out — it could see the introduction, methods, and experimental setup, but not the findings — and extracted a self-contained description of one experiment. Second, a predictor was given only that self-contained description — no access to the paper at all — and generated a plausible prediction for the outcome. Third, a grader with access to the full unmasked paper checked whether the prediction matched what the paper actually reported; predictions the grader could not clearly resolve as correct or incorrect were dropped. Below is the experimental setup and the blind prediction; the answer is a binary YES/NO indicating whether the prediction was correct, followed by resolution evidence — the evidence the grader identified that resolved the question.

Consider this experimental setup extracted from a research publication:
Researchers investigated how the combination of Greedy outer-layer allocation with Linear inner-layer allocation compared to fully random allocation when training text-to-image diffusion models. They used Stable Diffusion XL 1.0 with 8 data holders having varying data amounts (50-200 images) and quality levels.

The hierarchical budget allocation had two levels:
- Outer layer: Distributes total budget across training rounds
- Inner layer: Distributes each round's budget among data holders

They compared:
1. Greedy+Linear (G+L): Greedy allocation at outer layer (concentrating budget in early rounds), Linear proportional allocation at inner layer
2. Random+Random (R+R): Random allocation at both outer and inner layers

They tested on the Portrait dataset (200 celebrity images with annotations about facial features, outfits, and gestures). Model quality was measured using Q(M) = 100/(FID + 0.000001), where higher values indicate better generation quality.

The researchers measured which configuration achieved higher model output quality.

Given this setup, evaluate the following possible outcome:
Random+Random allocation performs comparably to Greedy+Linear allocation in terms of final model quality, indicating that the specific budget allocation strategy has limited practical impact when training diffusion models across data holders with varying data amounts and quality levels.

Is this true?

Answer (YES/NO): NO